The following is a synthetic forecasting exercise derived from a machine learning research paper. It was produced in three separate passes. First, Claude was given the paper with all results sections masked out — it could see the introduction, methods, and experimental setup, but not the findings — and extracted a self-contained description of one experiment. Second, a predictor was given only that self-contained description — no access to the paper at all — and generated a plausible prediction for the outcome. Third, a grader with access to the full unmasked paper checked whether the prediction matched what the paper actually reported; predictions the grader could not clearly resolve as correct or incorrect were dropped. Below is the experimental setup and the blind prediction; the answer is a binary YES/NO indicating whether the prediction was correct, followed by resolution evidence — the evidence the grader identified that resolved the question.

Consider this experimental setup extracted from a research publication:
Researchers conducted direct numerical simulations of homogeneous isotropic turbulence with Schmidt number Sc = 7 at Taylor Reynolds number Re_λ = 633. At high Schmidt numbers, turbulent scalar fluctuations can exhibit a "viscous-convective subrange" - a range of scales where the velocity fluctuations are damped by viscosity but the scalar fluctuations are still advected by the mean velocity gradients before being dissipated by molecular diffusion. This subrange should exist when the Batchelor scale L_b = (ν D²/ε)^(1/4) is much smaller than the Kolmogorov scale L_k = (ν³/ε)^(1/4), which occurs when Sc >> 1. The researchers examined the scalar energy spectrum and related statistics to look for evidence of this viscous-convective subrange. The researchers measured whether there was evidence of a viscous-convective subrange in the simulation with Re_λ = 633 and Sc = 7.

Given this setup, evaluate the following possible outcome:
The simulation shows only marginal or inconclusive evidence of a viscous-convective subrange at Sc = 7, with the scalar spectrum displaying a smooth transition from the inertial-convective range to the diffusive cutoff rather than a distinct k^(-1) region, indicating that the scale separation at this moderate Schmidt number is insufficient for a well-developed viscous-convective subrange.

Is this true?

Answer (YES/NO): NO